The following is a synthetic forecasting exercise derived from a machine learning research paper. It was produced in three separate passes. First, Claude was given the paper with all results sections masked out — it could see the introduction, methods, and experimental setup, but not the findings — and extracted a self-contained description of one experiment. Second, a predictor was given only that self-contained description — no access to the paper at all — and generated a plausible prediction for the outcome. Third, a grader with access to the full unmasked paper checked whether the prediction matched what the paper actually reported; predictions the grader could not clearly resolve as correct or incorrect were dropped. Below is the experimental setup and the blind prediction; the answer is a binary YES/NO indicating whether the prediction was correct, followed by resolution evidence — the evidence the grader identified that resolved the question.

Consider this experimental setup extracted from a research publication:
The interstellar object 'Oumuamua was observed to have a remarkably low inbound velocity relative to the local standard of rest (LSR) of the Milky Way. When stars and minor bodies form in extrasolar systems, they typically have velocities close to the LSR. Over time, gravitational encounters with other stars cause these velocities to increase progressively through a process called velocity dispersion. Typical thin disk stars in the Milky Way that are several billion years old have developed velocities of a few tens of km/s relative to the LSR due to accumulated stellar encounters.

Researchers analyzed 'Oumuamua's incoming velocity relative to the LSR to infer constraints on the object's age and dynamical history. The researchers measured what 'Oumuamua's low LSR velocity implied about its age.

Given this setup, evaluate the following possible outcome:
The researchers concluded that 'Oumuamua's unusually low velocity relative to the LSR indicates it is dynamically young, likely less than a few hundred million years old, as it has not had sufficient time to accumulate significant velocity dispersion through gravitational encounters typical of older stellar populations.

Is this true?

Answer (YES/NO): YES